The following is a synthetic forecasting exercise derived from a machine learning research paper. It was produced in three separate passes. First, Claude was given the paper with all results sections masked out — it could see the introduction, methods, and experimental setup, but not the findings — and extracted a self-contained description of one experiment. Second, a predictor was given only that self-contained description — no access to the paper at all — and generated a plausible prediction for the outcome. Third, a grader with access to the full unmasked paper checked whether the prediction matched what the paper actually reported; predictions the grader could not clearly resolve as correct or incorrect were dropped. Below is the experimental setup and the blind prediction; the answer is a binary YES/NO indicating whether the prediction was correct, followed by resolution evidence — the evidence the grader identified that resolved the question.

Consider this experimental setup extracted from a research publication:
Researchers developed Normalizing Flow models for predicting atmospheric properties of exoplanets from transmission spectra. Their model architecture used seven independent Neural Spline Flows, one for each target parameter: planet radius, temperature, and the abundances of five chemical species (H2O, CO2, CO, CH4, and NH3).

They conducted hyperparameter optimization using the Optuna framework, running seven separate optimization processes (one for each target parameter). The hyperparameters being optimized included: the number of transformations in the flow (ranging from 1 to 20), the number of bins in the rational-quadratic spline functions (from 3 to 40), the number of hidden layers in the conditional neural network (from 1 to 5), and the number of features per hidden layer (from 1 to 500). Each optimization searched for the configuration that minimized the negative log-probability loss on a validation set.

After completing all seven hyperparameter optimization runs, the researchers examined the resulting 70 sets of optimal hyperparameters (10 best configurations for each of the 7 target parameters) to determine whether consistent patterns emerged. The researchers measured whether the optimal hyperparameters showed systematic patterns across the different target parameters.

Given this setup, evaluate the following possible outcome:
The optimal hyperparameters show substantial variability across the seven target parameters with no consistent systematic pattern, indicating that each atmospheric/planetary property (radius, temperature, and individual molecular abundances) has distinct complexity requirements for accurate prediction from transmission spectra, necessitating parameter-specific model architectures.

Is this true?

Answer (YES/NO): YES